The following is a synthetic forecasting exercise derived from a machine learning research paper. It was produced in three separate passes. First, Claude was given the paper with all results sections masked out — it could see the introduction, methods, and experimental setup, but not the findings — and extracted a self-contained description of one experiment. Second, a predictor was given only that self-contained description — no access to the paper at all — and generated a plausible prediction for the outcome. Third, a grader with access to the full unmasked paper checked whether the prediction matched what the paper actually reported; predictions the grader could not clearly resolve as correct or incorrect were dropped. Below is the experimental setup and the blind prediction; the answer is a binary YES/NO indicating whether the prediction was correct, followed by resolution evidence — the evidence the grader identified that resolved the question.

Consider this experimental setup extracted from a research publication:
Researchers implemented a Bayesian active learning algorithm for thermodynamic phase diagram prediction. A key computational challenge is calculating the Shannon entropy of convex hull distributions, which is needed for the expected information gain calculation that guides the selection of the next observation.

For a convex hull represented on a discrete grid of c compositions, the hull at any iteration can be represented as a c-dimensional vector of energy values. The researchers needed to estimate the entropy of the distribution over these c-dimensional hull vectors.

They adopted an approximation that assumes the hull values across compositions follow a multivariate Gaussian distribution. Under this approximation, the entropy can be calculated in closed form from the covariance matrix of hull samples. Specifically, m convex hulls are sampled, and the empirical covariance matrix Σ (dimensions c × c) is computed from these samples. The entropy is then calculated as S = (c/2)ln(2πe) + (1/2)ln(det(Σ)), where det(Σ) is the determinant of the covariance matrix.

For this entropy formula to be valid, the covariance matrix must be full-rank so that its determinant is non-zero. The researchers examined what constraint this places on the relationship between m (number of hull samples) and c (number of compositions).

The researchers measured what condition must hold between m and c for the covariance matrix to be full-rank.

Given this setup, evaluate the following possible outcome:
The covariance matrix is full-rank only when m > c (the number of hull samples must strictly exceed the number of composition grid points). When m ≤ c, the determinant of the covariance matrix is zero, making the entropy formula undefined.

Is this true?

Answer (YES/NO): YES